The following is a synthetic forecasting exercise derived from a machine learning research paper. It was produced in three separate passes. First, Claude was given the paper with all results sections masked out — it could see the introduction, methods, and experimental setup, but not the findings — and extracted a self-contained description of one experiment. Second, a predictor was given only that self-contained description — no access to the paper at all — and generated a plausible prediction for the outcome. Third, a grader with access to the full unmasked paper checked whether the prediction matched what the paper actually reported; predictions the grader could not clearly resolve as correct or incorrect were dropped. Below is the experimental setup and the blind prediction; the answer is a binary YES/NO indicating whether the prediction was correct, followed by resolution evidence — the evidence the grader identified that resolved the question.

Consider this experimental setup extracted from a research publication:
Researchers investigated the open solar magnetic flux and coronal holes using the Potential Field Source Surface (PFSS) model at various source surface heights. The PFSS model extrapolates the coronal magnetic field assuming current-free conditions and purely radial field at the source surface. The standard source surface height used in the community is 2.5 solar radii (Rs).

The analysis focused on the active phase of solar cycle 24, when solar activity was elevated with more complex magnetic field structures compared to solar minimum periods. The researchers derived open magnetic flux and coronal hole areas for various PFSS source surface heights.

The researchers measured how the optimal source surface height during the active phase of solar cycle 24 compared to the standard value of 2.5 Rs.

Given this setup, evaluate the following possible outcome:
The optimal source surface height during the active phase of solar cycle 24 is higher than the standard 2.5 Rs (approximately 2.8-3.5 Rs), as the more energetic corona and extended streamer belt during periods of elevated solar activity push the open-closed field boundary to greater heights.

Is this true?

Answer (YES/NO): NO